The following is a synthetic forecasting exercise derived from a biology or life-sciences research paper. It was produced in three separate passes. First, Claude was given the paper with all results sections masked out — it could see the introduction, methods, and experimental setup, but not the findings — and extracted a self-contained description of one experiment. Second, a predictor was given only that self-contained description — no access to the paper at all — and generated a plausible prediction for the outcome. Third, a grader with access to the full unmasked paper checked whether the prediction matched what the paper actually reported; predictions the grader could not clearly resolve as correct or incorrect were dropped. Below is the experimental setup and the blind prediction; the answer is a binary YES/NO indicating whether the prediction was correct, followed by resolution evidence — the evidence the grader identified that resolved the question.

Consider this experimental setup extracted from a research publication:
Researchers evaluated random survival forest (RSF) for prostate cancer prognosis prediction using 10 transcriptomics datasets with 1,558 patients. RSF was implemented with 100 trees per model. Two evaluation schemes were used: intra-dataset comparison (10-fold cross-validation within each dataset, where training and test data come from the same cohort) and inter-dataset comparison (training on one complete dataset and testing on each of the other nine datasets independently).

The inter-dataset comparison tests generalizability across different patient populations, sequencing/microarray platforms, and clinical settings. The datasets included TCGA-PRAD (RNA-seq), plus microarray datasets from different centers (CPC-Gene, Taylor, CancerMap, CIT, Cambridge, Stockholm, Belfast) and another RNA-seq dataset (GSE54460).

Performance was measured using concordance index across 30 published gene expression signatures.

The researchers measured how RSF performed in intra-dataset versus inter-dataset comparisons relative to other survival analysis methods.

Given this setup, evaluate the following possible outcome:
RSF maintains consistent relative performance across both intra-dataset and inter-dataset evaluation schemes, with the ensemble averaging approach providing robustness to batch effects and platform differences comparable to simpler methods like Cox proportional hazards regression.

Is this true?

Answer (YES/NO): NO